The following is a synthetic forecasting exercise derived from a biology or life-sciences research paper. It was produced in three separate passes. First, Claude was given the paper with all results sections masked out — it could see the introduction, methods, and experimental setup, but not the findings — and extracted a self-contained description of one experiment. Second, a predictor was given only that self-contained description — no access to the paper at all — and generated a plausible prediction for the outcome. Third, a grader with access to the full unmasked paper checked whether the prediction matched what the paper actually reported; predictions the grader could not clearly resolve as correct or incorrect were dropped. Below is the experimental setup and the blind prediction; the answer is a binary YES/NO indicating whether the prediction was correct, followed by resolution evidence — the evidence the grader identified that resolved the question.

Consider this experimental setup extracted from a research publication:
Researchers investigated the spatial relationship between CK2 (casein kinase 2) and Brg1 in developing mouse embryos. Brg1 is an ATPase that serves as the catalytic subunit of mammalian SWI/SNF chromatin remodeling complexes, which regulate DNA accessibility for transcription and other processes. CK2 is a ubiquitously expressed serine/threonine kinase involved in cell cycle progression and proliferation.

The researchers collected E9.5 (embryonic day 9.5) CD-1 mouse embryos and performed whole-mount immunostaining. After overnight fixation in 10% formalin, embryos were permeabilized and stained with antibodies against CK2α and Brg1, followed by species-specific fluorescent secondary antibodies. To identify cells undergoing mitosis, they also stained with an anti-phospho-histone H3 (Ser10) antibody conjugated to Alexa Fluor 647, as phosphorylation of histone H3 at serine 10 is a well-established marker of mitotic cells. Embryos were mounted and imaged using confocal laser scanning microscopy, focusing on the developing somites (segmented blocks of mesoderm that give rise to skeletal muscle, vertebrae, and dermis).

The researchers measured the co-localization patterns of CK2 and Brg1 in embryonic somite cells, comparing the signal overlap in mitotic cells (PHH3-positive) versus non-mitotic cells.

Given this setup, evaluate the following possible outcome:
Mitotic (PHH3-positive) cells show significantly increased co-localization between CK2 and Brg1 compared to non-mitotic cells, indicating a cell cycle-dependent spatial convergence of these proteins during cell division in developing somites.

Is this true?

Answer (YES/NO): YES